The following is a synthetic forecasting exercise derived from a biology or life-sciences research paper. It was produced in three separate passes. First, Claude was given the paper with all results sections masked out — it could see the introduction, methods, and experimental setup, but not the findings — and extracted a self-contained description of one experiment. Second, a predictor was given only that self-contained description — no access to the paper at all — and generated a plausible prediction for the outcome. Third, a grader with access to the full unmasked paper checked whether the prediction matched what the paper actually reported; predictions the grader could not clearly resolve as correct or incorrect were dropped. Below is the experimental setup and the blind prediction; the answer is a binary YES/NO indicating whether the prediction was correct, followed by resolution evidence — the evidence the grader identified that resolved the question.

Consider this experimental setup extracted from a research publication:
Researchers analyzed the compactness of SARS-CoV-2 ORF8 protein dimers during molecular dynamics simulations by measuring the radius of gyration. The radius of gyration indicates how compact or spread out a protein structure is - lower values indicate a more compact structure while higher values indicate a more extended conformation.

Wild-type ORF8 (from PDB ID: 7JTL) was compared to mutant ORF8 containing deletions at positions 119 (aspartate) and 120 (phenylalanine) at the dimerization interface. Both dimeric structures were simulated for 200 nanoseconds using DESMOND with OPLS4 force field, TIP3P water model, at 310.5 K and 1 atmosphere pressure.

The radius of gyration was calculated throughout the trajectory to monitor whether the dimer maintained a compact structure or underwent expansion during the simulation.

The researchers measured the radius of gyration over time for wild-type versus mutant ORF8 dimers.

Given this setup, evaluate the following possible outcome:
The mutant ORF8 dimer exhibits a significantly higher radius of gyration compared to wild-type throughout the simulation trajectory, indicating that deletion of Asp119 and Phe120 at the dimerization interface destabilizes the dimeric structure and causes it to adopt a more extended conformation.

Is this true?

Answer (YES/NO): YES